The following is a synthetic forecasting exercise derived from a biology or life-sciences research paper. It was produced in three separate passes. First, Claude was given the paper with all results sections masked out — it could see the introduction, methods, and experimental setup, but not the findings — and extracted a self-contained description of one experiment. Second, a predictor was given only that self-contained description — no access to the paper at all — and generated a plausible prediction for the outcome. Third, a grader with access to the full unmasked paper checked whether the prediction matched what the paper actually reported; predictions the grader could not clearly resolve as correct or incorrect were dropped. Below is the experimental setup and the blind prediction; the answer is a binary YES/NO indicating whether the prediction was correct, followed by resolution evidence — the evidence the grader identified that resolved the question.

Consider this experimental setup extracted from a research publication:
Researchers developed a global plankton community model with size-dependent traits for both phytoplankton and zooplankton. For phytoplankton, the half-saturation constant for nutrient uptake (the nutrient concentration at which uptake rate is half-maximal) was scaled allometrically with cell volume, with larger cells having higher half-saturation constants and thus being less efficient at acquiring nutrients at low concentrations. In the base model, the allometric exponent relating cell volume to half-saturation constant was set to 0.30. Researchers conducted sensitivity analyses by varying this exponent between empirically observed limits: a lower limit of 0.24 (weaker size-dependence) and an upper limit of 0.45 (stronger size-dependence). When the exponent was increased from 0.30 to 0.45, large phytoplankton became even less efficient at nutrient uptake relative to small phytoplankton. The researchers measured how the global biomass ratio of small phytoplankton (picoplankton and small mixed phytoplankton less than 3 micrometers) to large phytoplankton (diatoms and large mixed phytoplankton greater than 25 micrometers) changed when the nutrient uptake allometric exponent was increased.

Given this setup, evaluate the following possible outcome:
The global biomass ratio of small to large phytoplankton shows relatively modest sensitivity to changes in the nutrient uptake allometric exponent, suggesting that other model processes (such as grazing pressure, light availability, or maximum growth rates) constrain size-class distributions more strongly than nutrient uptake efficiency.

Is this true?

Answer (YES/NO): NO